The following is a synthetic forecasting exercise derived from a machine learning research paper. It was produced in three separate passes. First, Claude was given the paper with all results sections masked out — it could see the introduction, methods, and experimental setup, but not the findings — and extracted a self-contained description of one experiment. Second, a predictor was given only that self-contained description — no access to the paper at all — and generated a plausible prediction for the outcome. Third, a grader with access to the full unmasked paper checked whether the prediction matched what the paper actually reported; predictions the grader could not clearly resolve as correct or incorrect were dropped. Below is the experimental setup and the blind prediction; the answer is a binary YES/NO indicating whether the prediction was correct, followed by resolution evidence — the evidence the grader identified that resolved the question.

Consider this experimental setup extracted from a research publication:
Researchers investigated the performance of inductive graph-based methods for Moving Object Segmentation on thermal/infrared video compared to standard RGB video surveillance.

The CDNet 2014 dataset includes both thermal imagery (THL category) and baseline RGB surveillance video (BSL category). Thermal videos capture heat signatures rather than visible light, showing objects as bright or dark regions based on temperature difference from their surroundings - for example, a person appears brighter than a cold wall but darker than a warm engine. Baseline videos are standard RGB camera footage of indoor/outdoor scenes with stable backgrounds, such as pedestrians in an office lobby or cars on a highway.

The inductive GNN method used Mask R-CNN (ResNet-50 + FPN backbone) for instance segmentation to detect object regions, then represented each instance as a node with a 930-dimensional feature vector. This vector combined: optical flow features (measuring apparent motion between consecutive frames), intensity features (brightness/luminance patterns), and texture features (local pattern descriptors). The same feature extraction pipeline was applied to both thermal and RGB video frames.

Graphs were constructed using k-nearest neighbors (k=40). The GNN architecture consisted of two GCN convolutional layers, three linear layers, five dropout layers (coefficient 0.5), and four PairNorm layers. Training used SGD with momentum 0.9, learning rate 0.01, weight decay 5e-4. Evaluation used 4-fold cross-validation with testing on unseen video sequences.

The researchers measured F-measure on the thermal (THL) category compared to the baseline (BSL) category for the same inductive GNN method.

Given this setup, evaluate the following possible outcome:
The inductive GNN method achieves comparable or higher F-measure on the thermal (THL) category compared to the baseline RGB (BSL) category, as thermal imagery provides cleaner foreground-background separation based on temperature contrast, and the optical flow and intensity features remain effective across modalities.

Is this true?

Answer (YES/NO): NO